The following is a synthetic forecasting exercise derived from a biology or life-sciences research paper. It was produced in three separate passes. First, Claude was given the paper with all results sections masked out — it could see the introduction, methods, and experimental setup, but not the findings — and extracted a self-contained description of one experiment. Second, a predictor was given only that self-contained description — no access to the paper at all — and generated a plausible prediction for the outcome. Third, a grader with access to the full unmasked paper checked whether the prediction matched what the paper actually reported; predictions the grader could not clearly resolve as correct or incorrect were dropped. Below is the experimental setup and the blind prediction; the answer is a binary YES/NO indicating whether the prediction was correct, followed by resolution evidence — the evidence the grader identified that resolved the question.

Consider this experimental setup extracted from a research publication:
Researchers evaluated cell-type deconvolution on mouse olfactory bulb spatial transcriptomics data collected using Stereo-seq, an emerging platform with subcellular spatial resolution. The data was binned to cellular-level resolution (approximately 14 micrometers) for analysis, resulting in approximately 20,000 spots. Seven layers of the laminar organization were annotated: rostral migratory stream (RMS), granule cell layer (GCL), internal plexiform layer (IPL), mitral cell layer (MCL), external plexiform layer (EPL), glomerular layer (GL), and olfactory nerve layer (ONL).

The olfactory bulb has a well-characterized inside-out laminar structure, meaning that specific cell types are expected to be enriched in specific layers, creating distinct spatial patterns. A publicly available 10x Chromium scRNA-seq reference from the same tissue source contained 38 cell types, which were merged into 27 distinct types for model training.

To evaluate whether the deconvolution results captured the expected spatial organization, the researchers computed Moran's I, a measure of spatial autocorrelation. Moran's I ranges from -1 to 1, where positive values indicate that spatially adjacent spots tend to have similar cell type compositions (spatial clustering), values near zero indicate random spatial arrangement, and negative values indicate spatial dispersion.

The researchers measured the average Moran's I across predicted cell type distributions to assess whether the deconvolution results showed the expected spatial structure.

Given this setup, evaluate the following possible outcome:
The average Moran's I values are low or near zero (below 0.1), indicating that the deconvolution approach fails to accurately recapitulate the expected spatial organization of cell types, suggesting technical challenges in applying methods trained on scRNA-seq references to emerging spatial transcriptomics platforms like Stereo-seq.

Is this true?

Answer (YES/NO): NO